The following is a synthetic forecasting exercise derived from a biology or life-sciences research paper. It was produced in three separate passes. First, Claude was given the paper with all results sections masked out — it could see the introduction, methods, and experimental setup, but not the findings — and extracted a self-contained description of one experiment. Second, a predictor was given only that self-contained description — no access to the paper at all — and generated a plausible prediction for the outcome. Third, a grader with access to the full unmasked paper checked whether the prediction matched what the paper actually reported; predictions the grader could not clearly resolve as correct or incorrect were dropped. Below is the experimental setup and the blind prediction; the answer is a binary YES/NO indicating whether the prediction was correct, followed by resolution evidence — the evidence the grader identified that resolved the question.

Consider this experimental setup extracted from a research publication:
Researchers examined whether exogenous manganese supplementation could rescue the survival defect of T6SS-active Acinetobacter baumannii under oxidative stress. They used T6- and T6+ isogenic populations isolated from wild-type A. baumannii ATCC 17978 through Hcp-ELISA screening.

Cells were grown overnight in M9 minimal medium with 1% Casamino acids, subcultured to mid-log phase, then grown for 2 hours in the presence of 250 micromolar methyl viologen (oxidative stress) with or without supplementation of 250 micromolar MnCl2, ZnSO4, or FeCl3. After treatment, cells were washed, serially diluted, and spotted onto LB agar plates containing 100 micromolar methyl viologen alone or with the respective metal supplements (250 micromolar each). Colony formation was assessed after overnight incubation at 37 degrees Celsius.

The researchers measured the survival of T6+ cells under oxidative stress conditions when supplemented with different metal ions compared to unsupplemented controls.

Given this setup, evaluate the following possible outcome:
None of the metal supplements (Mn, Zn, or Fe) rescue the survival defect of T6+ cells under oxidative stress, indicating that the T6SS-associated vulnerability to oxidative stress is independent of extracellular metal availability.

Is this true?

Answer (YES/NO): NO